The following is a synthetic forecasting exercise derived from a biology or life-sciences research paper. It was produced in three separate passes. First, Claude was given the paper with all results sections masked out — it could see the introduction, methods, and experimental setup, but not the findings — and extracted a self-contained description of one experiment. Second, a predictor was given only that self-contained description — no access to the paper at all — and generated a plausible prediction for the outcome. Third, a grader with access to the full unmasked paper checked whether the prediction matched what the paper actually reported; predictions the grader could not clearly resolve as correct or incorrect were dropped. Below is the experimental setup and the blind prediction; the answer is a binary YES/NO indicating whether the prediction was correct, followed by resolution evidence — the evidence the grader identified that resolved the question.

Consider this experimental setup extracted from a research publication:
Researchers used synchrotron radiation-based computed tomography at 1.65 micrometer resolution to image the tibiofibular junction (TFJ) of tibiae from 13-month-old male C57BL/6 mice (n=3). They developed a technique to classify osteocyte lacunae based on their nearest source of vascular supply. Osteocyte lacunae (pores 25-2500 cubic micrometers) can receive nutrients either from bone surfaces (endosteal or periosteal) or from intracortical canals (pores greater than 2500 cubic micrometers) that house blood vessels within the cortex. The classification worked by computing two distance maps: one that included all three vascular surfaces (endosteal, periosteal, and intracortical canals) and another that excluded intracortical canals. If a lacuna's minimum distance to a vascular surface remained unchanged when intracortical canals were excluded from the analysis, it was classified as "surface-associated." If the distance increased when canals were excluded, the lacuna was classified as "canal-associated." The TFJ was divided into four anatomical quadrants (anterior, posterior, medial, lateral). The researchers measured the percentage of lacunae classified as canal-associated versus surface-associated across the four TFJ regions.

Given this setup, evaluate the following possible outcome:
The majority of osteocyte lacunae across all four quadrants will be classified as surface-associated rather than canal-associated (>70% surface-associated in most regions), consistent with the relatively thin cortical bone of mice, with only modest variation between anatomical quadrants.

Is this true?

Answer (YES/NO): NO